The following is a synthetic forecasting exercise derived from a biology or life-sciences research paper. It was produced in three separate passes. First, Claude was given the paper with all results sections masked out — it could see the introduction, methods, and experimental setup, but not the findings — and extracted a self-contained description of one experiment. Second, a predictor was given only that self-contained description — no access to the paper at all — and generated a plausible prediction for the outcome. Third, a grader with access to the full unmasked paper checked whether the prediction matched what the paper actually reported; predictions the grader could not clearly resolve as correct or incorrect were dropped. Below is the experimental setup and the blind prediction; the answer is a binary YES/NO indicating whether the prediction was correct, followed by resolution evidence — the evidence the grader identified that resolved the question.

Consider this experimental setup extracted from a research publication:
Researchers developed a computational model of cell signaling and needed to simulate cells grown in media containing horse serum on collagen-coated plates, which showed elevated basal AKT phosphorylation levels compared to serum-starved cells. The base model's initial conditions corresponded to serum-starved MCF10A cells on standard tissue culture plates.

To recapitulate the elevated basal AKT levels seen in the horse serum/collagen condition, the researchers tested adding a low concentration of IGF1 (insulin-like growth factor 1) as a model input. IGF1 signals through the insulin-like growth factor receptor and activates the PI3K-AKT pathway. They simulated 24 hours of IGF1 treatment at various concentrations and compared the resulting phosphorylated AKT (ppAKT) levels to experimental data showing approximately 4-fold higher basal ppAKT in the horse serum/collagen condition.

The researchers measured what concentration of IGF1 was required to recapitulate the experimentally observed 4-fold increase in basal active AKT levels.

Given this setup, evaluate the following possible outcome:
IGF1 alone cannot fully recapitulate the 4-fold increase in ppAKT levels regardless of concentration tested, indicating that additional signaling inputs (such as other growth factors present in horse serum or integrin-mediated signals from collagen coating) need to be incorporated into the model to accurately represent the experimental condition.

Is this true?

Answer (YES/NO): NO